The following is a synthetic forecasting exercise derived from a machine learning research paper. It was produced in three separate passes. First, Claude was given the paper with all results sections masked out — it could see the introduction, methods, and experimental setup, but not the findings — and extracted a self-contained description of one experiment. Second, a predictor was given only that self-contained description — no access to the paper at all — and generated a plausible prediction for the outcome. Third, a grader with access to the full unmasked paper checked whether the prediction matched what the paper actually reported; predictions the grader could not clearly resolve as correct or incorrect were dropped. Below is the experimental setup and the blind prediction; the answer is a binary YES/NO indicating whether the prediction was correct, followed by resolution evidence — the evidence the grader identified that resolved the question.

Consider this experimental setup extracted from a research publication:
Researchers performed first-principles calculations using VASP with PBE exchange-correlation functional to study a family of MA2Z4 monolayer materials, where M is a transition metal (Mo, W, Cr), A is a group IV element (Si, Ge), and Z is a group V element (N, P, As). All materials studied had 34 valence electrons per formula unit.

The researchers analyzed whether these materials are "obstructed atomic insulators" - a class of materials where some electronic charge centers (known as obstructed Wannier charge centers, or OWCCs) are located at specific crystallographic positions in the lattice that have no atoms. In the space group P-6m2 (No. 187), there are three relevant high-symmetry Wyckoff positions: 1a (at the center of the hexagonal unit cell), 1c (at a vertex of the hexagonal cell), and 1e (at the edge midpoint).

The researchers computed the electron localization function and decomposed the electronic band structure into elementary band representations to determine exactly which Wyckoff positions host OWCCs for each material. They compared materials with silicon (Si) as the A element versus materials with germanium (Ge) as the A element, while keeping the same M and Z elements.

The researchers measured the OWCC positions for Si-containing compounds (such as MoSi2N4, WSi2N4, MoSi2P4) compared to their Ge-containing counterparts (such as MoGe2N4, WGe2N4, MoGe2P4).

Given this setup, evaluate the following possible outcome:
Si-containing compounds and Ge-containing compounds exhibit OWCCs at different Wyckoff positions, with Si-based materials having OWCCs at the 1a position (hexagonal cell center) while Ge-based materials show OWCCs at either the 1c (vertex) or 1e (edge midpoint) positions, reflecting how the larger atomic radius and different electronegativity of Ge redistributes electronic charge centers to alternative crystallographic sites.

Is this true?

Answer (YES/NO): NO